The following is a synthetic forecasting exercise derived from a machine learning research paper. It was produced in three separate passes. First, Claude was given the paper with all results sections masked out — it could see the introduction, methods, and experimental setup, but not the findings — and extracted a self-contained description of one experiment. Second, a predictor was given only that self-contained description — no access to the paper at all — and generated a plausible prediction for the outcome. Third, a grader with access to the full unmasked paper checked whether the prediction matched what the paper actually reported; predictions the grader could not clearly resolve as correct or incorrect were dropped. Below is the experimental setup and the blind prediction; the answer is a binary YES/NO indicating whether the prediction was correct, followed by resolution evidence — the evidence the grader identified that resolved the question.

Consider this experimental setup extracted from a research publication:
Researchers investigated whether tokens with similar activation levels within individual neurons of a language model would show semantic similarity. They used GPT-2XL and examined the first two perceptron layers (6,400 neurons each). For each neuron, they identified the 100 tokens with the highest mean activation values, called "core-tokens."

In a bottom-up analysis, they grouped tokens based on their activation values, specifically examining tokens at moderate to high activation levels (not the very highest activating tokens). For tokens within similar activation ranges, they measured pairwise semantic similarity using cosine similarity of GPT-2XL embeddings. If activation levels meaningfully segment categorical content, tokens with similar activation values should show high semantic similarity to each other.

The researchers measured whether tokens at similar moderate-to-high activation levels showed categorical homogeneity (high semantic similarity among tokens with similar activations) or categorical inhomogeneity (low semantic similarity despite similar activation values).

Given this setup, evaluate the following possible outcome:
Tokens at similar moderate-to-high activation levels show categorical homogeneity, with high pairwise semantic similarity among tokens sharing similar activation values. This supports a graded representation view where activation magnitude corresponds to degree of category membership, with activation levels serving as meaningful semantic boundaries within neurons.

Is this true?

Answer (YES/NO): NO